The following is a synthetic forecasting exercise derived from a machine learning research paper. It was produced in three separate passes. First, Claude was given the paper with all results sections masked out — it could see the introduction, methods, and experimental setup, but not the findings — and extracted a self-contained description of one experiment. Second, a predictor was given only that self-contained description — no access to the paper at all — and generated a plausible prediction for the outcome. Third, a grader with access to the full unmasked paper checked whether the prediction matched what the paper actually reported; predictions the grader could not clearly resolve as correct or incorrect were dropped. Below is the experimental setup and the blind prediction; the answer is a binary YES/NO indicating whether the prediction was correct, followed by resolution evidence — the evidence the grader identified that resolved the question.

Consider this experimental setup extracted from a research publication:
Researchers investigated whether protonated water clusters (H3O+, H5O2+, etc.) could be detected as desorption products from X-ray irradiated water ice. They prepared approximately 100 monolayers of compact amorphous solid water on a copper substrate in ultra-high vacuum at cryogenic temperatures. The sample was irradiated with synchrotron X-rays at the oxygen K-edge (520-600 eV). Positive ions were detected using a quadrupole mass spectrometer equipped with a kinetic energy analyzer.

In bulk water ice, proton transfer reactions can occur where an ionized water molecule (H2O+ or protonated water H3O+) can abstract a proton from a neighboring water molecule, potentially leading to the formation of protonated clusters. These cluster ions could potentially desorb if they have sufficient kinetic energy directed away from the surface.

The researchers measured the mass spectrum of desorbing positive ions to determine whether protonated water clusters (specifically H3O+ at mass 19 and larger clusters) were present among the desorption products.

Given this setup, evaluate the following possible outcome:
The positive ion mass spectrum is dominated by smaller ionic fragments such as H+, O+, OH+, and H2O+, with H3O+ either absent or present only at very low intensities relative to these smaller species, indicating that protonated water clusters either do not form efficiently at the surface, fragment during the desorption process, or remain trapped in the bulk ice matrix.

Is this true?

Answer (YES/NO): NO